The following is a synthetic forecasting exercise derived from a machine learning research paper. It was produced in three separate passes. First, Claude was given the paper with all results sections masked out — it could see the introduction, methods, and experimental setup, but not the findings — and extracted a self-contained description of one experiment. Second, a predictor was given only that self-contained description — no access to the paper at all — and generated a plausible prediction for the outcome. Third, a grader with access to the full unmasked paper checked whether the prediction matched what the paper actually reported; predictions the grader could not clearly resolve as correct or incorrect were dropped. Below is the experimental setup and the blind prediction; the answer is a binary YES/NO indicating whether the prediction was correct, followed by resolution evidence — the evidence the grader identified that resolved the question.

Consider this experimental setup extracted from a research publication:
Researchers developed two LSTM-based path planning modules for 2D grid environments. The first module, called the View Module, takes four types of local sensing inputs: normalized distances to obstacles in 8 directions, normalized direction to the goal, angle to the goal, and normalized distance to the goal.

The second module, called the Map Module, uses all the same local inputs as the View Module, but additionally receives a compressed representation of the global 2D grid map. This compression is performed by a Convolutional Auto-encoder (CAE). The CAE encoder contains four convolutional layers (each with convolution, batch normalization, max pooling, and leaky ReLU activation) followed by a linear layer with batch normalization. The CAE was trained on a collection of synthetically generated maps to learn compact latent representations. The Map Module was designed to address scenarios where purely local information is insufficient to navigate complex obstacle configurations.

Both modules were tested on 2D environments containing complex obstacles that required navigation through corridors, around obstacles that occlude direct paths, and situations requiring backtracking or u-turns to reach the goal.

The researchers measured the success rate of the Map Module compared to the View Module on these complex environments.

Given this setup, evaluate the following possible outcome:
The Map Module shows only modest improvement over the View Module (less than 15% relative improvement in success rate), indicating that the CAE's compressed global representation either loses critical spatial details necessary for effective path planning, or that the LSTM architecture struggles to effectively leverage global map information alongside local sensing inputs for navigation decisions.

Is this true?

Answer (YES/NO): NO